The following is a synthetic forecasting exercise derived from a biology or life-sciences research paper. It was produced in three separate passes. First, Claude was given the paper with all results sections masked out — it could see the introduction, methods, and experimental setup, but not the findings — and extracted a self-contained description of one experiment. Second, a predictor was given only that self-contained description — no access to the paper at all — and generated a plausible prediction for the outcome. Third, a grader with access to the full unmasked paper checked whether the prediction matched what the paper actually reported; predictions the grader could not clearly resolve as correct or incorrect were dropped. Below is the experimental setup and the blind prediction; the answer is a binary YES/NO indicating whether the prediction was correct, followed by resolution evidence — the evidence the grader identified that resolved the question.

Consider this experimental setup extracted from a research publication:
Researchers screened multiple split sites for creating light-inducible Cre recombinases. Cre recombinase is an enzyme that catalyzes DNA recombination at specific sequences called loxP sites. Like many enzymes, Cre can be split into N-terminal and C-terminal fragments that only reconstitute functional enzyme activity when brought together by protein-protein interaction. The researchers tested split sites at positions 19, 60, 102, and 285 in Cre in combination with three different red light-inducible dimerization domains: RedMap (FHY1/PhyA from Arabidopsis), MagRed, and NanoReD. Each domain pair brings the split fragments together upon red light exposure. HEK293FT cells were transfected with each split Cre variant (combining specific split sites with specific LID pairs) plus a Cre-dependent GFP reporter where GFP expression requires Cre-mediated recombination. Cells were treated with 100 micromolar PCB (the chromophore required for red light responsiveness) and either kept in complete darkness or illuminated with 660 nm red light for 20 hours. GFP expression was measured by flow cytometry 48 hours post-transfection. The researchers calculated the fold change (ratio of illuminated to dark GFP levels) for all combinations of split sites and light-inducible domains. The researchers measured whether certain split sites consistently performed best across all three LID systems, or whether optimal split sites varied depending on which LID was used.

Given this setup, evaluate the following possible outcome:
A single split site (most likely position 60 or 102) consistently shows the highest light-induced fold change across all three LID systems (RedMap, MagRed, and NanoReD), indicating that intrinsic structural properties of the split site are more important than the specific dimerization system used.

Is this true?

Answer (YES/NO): NO